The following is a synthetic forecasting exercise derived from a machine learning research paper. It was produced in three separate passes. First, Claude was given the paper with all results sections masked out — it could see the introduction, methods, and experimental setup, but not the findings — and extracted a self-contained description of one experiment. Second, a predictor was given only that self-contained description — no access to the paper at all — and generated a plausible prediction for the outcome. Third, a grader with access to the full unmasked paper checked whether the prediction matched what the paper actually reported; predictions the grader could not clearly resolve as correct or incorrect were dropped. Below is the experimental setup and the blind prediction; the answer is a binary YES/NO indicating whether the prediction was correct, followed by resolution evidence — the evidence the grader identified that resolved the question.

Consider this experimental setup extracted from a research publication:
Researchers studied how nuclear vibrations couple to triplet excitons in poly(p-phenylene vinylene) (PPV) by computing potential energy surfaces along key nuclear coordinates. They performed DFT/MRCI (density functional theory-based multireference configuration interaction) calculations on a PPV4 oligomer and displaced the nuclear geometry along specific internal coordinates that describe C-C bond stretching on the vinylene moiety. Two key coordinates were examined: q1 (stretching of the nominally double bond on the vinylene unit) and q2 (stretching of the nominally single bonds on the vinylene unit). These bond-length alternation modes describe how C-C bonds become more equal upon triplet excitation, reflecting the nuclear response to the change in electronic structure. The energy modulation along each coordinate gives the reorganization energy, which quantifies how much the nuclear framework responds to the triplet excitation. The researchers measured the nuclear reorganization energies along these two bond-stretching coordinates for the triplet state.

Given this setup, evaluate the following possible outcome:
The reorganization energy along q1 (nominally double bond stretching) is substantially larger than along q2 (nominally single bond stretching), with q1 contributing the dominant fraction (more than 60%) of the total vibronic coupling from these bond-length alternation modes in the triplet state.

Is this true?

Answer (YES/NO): YES